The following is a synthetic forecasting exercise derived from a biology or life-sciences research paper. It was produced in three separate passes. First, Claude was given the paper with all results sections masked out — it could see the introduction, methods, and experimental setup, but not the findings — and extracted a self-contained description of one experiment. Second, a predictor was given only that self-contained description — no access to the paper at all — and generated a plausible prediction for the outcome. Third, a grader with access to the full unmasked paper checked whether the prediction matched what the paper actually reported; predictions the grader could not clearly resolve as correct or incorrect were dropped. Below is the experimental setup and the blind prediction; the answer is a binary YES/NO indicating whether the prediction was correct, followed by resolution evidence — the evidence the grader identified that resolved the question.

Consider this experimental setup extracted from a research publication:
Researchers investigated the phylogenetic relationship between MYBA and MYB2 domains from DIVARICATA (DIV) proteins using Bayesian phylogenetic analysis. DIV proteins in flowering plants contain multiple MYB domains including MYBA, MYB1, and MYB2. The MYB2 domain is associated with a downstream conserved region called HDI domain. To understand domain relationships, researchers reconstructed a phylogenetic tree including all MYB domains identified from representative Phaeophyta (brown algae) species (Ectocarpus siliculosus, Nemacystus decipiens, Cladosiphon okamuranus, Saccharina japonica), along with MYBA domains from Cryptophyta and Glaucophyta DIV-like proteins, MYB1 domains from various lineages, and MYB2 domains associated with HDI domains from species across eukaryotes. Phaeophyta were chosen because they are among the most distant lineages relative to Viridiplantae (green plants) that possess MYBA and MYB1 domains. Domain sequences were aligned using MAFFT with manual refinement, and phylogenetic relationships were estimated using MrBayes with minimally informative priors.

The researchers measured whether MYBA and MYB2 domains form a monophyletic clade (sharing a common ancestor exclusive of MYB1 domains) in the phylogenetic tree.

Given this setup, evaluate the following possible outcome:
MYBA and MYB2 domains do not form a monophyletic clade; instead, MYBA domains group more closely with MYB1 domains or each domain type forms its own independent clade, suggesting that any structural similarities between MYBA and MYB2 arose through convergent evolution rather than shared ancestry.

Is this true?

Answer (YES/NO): NO